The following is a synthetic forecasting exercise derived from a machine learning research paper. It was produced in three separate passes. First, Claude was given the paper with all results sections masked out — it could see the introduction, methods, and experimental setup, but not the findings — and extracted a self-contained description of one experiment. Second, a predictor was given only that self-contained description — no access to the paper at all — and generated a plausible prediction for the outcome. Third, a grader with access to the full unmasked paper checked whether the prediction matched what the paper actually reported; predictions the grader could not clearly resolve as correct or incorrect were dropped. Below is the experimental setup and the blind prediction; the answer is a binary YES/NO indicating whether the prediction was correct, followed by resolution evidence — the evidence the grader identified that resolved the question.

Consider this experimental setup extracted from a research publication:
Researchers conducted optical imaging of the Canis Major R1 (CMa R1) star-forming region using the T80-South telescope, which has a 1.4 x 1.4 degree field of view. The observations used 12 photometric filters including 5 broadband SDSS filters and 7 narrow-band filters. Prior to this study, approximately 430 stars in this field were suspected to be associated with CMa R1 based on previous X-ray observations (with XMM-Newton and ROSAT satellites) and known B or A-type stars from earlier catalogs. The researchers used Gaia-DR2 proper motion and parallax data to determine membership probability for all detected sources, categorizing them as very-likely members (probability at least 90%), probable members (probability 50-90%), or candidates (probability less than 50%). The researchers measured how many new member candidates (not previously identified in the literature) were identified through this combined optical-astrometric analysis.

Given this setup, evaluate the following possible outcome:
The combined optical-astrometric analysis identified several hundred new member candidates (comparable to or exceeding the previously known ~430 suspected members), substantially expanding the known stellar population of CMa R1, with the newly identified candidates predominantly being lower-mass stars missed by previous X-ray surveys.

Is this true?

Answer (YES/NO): YES